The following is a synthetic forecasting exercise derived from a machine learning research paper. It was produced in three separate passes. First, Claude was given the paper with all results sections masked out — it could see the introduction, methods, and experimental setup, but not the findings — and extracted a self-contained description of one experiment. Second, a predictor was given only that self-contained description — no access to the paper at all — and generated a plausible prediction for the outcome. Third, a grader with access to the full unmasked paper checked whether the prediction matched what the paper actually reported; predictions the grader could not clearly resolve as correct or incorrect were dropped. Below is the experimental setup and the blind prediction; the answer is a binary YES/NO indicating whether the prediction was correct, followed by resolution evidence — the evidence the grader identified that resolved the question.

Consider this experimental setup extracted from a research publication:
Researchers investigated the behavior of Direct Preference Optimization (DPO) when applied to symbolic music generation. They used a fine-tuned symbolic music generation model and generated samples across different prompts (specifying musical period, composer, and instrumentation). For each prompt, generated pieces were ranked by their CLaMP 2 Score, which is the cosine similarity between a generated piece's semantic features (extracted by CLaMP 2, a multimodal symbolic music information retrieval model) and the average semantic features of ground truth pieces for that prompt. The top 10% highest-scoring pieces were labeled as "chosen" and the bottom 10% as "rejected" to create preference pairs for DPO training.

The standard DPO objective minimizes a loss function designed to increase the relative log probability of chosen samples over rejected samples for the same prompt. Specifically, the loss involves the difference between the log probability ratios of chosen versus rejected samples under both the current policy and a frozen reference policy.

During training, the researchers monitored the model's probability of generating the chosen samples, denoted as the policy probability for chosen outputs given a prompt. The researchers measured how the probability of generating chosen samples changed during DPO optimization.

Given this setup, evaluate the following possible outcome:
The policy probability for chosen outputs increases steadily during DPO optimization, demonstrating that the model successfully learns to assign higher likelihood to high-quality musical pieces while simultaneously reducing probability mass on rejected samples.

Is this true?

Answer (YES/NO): NO